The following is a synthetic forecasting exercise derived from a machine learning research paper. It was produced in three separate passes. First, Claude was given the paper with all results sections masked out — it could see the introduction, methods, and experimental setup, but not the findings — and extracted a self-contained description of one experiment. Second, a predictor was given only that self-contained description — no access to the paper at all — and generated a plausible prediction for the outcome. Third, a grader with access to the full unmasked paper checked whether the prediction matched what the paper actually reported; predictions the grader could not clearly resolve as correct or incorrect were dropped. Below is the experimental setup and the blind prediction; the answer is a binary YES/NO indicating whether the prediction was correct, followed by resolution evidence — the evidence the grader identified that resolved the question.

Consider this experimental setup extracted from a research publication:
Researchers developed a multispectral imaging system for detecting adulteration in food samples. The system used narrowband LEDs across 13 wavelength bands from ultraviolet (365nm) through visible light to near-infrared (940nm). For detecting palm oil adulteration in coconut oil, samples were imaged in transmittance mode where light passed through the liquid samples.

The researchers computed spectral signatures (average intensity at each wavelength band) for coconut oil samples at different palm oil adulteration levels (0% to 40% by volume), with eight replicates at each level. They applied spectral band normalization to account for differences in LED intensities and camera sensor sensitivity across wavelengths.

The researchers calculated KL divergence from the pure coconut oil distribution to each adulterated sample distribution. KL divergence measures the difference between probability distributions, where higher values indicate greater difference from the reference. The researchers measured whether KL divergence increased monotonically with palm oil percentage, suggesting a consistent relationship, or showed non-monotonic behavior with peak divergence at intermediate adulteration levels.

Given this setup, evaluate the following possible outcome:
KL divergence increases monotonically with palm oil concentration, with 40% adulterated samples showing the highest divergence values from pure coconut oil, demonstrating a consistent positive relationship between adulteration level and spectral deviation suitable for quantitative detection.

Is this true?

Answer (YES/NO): YES